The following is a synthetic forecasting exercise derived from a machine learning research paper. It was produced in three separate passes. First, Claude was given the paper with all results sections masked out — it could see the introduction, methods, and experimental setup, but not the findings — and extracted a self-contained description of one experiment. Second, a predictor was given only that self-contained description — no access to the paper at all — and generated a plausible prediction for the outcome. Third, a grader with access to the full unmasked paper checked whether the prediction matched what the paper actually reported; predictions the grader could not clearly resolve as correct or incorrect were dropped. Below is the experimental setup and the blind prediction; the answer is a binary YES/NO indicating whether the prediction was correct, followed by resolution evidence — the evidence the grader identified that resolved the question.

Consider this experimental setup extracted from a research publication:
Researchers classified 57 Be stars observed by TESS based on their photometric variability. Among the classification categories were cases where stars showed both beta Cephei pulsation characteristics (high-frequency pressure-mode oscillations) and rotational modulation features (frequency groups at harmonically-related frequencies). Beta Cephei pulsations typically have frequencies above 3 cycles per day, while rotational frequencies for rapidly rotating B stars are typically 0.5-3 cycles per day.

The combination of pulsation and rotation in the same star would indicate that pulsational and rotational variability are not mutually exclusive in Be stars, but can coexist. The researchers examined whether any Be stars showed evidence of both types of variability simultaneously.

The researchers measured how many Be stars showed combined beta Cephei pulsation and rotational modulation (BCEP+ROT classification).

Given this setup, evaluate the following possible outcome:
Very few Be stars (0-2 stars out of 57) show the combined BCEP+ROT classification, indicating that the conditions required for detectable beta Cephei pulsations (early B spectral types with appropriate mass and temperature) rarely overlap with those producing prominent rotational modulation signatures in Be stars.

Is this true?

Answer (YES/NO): NO